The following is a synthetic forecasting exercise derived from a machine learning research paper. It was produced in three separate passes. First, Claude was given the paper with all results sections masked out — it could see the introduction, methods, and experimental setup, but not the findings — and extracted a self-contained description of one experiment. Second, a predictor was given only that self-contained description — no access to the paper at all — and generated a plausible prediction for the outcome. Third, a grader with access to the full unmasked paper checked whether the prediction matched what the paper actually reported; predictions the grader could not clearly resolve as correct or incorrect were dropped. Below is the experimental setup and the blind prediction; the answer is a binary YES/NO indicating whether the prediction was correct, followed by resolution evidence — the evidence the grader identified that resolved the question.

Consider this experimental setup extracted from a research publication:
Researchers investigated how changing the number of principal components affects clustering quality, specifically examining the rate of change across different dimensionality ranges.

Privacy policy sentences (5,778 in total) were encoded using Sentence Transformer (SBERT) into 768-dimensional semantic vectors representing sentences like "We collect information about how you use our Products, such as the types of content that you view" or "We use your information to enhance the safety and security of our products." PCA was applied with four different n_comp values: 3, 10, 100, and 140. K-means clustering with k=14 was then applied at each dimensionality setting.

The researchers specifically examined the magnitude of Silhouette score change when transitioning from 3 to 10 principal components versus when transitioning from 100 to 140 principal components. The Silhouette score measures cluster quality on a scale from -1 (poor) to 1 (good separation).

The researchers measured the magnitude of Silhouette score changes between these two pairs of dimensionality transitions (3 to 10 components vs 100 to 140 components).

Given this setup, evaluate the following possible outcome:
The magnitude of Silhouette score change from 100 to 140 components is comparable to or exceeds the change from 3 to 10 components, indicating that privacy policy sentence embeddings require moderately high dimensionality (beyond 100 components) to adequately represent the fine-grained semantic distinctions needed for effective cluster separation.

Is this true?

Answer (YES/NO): NO